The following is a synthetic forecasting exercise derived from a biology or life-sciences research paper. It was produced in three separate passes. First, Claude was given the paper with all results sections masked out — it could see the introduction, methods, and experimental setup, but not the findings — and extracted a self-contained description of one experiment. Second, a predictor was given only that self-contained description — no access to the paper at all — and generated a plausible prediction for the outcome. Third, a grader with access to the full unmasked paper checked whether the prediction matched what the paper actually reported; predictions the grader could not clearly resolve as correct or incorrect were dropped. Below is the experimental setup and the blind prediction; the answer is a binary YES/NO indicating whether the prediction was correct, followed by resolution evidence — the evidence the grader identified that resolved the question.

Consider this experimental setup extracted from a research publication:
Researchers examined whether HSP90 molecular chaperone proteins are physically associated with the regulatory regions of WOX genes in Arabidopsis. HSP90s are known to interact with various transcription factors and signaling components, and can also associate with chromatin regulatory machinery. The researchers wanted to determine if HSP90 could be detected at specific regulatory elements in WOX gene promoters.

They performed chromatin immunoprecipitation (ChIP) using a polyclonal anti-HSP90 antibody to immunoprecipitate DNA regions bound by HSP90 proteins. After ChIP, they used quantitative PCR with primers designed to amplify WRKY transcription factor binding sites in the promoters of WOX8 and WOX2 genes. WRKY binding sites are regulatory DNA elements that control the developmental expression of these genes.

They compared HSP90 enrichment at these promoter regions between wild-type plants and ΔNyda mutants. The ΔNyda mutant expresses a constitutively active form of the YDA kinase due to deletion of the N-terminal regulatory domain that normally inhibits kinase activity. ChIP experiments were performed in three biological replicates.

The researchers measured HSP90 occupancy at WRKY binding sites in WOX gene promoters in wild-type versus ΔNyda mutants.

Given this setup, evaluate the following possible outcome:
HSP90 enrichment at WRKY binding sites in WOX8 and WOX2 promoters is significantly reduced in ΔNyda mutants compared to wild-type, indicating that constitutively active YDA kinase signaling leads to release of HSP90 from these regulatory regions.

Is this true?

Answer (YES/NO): NO